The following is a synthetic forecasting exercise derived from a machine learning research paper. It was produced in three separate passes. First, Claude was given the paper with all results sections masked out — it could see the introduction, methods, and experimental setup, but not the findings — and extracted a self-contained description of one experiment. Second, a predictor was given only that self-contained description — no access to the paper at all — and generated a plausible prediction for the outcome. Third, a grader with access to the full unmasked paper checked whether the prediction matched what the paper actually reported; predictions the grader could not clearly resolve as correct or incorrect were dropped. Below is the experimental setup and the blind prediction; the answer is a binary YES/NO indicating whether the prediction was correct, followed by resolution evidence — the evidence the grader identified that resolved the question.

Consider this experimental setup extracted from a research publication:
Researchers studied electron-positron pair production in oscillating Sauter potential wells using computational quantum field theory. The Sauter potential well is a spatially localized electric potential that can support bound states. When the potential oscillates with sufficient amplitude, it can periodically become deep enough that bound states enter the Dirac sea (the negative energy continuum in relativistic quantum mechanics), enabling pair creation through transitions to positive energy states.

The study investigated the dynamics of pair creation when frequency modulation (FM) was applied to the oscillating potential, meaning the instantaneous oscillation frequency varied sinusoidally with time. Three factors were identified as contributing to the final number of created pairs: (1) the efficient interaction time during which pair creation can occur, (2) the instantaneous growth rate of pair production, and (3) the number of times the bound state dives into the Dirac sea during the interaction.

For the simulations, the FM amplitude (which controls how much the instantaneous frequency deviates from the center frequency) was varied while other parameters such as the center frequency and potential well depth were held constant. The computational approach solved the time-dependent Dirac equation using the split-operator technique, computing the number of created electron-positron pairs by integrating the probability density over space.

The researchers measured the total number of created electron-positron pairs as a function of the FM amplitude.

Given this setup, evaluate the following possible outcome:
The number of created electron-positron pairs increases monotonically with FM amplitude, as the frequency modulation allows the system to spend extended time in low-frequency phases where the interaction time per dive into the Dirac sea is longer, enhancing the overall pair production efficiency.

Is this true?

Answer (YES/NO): NO